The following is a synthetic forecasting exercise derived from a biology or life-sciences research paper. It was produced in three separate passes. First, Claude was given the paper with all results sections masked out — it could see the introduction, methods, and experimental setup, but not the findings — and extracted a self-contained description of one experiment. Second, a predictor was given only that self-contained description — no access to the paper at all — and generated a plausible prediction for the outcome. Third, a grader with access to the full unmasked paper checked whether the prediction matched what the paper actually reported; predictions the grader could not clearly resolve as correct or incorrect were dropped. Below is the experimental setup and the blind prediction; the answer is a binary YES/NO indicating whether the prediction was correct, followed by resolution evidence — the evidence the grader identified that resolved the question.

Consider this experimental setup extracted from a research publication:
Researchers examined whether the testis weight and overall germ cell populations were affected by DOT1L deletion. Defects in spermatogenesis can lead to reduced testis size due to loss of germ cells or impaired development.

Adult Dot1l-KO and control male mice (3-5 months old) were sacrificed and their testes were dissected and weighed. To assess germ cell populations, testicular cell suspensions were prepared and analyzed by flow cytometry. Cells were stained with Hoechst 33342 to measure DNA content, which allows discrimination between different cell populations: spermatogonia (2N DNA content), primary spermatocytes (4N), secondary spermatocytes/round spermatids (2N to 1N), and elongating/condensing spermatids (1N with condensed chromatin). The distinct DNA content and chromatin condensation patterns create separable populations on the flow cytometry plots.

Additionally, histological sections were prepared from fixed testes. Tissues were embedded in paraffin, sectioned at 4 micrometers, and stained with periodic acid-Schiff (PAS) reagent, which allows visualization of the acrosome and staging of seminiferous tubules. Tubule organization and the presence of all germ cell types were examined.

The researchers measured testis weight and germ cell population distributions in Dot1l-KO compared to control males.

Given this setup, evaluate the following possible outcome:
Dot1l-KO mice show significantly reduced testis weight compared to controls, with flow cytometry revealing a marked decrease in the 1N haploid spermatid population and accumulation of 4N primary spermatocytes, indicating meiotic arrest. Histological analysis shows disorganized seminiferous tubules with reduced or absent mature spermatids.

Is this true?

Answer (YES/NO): NO